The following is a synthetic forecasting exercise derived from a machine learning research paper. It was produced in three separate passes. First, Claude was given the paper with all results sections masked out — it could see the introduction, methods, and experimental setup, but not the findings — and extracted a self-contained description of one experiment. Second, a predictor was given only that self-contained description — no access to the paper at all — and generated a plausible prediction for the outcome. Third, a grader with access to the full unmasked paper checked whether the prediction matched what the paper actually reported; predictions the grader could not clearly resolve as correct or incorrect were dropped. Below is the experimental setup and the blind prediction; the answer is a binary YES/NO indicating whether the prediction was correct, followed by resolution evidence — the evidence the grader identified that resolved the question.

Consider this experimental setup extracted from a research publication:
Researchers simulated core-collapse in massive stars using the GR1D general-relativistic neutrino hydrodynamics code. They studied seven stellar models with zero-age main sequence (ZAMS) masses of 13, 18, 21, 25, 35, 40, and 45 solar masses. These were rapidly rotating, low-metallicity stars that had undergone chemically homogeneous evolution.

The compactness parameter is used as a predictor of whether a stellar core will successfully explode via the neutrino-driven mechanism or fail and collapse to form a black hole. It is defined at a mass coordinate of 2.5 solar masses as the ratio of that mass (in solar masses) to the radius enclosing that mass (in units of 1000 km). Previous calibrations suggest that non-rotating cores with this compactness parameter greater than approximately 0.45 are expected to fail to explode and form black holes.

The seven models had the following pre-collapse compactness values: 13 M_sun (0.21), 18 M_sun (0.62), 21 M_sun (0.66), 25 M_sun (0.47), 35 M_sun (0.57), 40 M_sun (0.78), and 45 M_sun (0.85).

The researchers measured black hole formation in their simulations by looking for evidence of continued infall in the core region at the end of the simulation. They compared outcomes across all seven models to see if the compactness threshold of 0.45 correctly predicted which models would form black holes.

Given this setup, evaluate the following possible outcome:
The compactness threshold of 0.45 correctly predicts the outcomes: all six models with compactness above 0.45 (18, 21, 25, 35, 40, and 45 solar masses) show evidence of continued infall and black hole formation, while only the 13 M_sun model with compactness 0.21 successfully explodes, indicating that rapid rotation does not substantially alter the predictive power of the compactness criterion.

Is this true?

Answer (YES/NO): NO